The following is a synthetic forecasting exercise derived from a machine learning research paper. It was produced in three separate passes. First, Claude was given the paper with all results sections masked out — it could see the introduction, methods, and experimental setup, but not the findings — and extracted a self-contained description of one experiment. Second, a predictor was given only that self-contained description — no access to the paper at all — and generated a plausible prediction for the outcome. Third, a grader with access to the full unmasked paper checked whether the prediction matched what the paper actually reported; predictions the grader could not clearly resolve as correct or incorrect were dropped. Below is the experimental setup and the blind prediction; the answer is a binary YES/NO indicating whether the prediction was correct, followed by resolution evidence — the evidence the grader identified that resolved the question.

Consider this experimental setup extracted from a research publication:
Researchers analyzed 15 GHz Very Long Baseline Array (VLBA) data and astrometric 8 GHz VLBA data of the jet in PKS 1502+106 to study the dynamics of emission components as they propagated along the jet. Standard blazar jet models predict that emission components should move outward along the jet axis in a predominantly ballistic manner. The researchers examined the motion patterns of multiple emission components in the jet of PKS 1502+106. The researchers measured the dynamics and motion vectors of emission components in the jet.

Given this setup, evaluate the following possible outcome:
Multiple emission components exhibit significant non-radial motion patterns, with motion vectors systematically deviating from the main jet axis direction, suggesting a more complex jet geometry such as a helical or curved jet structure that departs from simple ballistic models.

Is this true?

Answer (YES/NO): YES